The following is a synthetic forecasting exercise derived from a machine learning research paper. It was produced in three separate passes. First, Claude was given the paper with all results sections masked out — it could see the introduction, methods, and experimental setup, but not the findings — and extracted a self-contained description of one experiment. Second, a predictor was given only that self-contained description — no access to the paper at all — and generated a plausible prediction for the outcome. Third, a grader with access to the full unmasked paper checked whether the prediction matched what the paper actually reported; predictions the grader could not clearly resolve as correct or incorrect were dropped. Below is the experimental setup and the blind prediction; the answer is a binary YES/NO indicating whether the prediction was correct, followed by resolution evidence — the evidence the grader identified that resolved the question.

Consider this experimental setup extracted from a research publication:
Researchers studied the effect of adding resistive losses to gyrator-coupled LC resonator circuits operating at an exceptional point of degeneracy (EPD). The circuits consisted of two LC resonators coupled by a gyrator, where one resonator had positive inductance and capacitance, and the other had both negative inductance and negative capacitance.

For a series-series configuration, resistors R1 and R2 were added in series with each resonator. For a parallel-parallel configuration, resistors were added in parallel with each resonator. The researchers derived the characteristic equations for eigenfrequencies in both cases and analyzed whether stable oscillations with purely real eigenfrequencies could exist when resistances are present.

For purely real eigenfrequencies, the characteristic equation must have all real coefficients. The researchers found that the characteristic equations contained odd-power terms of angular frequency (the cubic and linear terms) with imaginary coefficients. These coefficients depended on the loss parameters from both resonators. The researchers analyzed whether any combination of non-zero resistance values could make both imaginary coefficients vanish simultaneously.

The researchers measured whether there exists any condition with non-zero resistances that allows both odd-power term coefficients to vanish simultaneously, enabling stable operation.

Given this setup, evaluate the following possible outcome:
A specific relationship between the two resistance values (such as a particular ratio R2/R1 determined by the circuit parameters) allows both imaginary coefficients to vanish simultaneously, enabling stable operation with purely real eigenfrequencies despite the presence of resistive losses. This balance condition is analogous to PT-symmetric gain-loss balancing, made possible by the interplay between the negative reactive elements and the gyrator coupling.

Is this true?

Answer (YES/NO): NO